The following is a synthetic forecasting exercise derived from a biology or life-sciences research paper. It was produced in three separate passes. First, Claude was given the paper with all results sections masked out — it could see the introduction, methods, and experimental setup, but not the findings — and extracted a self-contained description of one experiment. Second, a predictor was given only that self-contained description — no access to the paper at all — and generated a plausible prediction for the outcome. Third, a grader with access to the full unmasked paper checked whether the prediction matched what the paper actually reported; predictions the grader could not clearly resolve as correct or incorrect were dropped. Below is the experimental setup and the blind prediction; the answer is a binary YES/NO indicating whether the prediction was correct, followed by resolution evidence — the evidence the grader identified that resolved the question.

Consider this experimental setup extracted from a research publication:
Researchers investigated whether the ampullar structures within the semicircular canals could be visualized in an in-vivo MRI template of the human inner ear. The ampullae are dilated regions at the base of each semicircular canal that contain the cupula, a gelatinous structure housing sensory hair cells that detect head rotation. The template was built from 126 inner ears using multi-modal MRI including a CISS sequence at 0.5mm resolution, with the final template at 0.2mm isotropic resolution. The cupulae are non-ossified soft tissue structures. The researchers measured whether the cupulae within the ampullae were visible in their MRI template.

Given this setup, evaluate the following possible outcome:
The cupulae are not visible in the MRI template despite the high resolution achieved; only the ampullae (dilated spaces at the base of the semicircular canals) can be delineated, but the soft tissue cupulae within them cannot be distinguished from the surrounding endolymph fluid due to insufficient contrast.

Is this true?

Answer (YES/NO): YES